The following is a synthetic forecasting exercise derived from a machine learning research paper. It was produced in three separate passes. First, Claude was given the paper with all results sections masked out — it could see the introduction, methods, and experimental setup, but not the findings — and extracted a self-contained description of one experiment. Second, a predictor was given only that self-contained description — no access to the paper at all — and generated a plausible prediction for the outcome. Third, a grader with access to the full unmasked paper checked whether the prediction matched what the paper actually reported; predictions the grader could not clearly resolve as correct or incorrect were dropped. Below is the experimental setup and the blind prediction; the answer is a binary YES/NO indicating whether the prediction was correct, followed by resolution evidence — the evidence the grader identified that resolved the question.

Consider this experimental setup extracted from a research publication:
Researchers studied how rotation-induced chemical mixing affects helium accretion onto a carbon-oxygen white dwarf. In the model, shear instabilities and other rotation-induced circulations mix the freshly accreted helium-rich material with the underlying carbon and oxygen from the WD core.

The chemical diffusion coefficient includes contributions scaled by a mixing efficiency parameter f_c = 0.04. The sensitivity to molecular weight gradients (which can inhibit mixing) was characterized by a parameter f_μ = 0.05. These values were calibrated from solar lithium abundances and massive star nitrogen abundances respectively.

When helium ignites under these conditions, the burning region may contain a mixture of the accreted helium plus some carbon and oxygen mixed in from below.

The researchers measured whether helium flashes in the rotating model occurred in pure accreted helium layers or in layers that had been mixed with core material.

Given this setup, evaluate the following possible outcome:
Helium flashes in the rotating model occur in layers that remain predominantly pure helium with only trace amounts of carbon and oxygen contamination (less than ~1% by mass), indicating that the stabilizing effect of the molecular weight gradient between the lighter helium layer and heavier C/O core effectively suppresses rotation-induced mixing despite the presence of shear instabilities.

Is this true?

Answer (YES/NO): NO